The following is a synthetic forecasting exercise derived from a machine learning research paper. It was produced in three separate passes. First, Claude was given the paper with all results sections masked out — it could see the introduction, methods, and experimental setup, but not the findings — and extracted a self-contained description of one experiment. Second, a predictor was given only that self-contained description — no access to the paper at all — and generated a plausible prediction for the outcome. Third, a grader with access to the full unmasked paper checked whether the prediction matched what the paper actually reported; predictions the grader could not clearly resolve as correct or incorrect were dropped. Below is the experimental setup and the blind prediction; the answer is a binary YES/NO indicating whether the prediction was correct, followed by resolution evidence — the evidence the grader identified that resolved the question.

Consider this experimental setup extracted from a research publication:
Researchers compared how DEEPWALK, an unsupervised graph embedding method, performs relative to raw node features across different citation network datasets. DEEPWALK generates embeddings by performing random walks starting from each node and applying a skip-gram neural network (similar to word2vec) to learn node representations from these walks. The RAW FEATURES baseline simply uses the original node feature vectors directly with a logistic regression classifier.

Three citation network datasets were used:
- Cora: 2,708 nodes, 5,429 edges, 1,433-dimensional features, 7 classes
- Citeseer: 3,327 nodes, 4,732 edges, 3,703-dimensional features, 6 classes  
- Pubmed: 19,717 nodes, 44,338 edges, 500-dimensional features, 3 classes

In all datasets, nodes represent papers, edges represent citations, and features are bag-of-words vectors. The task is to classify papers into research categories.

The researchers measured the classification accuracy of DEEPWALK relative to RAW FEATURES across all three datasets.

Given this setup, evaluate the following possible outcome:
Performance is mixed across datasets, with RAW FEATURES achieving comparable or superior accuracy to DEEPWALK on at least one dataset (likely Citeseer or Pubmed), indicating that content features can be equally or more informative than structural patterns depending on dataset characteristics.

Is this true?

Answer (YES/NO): YES